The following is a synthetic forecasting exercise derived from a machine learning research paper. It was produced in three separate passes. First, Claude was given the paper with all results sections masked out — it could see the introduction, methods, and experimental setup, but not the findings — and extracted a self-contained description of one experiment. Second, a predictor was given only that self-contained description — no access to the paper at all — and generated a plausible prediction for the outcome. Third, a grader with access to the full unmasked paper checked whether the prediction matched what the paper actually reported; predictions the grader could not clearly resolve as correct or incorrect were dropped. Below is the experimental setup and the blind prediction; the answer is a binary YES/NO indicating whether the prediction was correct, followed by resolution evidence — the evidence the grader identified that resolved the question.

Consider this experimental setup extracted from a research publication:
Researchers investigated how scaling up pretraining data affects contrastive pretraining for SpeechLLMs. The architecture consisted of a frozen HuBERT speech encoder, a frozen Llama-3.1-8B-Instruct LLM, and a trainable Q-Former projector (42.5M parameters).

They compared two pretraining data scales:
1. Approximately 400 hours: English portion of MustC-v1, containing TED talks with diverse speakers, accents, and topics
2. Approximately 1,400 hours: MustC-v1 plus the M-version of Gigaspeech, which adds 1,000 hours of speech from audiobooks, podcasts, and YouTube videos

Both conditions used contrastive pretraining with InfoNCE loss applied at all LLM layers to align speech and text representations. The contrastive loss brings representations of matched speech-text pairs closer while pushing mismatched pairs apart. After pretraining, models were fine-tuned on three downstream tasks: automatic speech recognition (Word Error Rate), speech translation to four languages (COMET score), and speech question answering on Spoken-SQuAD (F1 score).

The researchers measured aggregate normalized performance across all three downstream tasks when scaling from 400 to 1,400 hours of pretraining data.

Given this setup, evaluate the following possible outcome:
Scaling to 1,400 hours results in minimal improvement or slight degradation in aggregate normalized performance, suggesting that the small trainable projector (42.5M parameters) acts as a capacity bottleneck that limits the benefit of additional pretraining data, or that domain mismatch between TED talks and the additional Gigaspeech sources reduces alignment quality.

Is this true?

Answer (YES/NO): NO